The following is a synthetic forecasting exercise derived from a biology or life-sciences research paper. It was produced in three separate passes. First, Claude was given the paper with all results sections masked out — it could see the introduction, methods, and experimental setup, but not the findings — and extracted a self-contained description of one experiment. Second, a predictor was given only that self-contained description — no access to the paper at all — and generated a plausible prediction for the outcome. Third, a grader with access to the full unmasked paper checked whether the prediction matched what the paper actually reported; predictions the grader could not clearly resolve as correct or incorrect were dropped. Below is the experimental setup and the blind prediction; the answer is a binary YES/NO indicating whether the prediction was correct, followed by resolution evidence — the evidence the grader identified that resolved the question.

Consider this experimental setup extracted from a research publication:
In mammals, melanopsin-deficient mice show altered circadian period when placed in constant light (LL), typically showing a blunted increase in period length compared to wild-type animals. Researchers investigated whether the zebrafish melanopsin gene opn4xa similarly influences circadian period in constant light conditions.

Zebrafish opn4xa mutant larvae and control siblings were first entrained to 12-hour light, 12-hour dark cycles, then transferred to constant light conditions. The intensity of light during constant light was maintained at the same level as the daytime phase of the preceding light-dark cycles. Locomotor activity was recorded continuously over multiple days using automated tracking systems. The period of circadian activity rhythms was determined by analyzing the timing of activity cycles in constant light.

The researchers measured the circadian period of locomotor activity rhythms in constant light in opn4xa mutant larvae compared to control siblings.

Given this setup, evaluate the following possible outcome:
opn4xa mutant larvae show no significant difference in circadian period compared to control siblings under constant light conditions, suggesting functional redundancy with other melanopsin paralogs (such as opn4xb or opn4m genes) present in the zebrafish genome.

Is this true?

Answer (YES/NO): NO